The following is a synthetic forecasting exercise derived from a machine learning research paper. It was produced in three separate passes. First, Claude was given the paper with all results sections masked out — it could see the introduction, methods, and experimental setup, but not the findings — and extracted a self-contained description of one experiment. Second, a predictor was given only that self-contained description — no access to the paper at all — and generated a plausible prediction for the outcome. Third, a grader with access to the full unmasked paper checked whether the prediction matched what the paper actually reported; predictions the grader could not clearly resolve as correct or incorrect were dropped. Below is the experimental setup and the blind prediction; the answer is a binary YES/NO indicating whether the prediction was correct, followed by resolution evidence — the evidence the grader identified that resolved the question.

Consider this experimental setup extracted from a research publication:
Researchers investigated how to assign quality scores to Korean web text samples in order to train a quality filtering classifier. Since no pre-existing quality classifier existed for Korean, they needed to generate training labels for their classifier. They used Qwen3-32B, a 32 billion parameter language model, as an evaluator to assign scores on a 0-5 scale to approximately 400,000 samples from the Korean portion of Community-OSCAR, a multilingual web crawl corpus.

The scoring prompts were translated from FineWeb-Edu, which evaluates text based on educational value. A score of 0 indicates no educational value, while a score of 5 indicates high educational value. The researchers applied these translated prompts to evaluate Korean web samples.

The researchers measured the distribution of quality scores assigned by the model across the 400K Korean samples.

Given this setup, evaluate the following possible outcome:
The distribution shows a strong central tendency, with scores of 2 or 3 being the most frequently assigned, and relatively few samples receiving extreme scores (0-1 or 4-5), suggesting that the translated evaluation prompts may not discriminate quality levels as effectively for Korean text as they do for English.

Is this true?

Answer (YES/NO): NO